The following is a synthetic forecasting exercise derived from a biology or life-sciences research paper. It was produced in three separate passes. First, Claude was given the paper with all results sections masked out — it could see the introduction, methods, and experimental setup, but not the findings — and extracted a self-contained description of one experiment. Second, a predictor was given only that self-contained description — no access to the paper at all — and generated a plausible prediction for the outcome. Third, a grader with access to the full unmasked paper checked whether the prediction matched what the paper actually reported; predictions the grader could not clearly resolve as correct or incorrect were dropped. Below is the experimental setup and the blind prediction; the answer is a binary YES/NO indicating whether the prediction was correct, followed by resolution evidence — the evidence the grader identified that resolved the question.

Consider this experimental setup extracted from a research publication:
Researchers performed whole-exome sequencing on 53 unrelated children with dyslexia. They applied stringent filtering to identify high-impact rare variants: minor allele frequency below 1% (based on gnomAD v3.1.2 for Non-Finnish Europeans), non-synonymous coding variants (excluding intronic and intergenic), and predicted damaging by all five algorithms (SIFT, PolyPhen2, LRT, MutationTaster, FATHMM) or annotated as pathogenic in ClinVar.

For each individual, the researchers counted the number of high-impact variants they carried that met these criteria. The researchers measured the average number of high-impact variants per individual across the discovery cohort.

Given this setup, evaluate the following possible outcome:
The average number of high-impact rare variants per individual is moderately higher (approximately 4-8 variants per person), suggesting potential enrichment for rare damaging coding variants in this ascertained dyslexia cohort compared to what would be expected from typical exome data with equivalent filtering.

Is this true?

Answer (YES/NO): NO